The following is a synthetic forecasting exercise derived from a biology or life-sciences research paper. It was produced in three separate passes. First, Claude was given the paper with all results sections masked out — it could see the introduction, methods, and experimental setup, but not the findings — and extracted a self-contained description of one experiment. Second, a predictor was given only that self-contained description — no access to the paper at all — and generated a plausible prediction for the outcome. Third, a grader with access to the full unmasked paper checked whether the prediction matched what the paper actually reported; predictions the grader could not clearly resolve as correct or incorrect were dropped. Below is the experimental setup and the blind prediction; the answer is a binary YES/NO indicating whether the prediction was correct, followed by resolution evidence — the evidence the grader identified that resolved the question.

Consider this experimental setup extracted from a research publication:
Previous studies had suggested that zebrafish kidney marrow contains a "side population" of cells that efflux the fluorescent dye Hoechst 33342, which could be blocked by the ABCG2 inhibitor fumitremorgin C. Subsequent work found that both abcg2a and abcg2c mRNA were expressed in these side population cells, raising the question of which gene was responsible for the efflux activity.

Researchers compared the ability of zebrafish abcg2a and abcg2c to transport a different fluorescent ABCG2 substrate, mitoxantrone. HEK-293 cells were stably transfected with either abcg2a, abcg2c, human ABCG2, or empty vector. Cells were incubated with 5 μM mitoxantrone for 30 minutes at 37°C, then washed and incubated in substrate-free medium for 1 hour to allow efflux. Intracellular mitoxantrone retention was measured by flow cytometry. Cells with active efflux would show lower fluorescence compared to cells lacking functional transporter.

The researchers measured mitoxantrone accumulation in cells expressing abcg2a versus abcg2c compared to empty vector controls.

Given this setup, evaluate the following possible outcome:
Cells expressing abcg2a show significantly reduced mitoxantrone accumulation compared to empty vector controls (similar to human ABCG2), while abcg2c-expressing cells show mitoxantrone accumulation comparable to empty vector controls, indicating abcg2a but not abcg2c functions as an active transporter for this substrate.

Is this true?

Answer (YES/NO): YES